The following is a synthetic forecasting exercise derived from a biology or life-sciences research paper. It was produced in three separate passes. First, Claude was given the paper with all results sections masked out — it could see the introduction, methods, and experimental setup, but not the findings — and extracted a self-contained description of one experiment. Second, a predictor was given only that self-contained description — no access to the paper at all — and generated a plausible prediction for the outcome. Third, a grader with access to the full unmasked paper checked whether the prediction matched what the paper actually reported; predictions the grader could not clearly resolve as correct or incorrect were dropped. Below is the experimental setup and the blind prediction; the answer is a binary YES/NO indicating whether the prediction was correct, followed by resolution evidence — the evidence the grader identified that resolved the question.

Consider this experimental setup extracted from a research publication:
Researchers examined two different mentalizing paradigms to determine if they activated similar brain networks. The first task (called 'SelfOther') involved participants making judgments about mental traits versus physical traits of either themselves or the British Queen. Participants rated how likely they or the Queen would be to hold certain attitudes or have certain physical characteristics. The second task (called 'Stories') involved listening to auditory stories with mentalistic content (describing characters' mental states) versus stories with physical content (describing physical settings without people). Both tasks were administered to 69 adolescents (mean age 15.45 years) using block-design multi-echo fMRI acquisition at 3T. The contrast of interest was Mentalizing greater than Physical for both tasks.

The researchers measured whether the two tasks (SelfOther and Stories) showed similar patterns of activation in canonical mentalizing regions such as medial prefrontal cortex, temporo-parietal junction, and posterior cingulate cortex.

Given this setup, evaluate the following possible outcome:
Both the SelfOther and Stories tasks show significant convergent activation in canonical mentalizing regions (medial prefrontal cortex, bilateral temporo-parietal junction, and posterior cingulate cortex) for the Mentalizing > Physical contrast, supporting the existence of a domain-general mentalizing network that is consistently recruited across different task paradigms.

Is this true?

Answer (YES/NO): YES